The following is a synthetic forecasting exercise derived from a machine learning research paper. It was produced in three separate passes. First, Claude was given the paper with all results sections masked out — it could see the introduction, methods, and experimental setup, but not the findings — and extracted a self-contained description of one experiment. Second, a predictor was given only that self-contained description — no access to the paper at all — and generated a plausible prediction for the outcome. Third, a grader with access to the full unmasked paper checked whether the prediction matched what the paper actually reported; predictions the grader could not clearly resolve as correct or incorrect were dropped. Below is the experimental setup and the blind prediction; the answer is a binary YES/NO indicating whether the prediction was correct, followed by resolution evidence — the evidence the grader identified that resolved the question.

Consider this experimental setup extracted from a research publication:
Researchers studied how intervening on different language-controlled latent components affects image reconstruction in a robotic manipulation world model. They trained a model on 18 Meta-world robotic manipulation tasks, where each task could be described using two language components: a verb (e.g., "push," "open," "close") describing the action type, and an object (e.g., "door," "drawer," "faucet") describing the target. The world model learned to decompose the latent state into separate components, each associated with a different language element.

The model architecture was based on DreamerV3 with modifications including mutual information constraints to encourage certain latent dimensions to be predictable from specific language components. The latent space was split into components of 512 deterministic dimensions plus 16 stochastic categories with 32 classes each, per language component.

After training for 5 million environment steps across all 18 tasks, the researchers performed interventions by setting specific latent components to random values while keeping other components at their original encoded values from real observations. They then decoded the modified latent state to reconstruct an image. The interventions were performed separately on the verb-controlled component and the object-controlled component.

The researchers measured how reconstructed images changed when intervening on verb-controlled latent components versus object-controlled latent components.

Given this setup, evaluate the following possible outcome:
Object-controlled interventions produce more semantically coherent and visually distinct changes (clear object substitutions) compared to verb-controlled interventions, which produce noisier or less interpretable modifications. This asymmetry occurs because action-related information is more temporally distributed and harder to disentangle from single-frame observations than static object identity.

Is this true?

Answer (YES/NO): NO